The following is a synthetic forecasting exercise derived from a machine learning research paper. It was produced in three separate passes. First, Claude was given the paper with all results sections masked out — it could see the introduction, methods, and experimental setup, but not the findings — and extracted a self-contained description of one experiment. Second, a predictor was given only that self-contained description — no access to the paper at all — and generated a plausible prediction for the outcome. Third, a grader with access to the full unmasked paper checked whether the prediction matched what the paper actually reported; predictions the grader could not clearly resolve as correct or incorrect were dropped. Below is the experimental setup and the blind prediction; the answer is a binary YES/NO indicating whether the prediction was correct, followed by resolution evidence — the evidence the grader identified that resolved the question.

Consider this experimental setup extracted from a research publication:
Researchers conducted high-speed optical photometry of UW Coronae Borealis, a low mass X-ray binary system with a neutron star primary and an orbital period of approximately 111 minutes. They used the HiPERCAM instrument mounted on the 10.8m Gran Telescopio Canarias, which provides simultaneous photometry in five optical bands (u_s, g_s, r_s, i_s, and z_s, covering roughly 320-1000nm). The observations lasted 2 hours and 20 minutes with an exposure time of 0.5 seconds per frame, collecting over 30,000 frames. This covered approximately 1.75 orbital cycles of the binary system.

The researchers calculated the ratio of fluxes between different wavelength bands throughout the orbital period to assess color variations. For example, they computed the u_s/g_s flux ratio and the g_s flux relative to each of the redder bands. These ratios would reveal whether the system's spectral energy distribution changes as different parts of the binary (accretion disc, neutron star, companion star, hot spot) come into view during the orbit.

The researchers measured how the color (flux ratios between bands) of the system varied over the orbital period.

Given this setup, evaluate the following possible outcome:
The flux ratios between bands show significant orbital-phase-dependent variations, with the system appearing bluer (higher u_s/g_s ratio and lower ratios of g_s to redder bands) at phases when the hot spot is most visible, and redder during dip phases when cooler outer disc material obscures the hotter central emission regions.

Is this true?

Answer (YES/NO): NO